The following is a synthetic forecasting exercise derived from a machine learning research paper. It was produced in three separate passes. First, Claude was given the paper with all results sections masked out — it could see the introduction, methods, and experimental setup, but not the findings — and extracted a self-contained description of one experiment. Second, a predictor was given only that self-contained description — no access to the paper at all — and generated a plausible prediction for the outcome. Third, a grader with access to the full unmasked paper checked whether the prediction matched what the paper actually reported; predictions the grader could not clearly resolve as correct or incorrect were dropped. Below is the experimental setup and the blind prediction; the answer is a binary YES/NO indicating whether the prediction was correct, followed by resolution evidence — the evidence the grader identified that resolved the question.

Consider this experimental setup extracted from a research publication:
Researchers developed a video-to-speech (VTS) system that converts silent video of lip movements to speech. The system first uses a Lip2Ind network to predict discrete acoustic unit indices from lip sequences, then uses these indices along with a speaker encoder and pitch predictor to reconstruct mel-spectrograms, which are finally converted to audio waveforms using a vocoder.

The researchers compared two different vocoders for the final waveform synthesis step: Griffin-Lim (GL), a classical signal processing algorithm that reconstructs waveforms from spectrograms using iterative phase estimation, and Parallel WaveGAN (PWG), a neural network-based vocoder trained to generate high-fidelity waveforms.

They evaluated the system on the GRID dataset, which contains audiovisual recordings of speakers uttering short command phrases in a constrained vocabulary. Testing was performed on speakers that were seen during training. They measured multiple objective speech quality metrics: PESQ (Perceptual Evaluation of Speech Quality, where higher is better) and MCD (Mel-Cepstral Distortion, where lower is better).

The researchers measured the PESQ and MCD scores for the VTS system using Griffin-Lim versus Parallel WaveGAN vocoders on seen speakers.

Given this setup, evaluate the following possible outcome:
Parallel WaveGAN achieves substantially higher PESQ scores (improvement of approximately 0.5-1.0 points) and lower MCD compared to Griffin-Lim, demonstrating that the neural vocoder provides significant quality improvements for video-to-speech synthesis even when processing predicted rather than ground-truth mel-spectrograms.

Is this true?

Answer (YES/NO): NO